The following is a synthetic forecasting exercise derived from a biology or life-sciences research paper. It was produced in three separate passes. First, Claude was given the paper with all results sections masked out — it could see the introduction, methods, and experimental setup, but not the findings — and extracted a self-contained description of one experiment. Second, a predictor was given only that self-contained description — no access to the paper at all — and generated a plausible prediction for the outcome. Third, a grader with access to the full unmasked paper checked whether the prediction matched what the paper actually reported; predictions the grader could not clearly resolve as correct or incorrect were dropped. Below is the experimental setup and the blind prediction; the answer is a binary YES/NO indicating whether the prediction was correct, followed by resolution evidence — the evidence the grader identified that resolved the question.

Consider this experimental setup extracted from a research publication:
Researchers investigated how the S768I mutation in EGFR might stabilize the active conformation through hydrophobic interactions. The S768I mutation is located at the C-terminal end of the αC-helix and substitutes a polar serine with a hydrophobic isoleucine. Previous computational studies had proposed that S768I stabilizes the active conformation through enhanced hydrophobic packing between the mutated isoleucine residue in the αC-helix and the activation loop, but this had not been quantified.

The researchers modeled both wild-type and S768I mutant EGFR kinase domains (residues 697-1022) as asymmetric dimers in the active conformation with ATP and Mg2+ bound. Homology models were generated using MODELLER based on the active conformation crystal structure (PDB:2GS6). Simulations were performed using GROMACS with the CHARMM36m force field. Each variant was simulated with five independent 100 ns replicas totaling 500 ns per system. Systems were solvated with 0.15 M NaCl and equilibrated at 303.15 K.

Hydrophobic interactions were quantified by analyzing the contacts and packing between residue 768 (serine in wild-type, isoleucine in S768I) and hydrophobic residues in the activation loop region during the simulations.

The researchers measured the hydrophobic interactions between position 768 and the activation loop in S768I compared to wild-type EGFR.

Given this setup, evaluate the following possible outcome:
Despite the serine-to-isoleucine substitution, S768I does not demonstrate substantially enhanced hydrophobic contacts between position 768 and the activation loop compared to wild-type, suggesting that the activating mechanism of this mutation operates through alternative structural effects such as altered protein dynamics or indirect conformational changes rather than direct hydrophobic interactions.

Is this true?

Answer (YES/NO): NO